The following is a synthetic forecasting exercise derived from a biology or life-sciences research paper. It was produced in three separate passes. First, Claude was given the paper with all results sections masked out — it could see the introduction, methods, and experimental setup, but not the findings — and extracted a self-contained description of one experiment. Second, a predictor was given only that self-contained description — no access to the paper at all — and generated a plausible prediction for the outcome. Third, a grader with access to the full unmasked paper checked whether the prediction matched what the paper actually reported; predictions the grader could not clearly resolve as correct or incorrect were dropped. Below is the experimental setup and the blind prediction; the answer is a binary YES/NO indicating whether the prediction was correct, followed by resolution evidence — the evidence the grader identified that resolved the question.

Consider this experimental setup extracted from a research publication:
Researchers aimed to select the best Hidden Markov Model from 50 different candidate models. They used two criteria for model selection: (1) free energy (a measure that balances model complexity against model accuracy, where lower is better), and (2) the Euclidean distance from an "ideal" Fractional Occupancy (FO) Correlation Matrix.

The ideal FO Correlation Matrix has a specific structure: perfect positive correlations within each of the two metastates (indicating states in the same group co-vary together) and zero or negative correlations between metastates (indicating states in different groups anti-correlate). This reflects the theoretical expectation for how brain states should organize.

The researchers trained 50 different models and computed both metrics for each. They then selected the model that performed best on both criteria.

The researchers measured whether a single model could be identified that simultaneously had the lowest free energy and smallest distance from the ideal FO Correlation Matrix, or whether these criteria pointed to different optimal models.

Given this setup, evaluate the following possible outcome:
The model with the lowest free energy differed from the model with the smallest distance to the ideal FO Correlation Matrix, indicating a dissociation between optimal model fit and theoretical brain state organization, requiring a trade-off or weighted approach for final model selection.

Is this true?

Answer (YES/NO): NO